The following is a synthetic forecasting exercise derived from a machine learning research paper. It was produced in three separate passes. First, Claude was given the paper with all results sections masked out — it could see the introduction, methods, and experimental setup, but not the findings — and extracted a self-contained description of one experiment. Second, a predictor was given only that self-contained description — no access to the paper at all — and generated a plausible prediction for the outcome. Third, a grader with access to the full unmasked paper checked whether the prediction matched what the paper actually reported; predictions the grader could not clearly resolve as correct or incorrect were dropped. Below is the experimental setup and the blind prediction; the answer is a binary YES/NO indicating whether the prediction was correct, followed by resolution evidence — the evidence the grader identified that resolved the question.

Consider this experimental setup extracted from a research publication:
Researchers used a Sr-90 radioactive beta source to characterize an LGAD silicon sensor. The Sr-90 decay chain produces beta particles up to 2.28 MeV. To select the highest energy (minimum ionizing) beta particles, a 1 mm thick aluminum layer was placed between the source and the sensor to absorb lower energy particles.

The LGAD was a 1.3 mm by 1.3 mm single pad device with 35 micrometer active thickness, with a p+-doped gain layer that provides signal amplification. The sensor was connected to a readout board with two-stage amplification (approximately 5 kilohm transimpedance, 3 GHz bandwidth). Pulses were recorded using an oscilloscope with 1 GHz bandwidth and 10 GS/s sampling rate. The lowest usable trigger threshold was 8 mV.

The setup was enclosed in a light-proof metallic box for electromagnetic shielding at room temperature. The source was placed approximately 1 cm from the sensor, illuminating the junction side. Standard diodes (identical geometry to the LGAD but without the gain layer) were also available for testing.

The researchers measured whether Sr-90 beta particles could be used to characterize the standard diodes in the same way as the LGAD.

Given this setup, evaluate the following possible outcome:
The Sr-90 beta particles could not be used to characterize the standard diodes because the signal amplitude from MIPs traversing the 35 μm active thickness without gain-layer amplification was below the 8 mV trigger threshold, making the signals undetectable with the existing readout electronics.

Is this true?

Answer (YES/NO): YES